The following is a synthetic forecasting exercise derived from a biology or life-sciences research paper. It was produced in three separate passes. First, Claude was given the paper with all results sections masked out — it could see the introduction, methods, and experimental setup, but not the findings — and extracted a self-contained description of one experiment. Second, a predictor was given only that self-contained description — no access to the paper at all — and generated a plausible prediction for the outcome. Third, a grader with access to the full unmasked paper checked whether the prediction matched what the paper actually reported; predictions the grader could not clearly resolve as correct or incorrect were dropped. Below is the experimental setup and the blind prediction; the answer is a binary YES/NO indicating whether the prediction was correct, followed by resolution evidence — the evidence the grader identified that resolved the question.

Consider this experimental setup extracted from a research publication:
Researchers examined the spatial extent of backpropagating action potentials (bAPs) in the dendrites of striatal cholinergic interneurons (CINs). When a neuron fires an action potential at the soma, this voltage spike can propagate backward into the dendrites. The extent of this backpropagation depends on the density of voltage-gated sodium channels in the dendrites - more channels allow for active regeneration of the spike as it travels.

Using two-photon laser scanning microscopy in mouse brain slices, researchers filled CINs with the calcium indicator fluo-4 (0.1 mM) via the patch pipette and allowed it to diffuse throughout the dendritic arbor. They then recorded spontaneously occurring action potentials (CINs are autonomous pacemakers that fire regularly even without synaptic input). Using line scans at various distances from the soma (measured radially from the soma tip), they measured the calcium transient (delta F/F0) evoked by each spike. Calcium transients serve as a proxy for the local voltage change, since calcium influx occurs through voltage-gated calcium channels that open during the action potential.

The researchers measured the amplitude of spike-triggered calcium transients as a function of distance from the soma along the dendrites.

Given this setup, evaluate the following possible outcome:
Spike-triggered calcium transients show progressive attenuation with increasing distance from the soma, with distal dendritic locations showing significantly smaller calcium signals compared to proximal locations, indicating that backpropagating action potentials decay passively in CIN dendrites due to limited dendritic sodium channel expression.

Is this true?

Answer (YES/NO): NO